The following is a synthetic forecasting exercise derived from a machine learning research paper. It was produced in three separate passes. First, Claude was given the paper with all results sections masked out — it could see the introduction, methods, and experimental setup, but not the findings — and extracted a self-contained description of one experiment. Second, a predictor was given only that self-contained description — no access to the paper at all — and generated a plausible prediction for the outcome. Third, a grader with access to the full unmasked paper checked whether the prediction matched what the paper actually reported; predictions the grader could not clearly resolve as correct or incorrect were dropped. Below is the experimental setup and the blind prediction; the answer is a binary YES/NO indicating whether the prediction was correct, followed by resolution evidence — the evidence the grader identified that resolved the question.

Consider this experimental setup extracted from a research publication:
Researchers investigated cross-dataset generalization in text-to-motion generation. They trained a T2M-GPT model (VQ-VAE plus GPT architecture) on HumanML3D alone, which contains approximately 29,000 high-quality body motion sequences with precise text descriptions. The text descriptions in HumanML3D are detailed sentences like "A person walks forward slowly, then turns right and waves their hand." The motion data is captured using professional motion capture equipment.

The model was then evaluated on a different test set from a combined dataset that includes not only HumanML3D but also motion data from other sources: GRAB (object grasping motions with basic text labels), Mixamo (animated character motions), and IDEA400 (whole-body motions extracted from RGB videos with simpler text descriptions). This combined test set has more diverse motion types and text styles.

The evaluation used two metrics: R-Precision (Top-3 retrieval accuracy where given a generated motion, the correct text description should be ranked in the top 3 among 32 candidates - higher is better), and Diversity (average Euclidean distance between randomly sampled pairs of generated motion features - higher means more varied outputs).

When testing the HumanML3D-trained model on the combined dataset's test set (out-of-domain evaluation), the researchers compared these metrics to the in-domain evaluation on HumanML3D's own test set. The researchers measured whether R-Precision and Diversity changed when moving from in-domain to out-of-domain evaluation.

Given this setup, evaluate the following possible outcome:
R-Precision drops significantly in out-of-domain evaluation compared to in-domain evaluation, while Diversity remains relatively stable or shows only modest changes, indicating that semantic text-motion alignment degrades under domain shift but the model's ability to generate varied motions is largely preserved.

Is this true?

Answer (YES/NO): NO